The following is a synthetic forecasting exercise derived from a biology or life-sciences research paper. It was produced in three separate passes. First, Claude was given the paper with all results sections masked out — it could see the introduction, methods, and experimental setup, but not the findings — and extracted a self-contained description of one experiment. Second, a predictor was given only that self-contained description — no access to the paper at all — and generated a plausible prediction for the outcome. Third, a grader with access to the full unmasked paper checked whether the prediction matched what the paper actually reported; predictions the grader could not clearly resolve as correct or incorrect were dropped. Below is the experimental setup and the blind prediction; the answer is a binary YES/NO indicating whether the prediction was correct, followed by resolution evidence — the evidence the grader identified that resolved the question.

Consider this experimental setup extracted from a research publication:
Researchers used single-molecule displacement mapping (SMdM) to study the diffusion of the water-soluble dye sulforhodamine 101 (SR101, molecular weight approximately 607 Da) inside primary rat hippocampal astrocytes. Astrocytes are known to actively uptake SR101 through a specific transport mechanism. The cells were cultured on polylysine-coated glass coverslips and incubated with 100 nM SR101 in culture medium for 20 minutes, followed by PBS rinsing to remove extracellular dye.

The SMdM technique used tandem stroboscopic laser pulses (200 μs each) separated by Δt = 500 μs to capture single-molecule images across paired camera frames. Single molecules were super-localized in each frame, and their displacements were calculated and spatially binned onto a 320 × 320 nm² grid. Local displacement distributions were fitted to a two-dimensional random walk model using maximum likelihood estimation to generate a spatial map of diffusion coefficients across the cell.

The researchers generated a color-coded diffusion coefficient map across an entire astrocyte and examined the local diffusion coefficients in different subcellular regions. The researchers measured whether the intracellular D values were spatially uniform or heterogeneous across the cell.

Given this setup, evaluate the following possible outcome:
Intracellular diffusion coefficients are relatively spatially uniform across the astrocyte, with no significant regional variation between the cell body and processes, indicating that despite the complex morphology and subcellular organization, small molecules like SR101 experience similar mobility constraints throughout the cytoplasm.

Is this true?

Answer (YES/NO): NO